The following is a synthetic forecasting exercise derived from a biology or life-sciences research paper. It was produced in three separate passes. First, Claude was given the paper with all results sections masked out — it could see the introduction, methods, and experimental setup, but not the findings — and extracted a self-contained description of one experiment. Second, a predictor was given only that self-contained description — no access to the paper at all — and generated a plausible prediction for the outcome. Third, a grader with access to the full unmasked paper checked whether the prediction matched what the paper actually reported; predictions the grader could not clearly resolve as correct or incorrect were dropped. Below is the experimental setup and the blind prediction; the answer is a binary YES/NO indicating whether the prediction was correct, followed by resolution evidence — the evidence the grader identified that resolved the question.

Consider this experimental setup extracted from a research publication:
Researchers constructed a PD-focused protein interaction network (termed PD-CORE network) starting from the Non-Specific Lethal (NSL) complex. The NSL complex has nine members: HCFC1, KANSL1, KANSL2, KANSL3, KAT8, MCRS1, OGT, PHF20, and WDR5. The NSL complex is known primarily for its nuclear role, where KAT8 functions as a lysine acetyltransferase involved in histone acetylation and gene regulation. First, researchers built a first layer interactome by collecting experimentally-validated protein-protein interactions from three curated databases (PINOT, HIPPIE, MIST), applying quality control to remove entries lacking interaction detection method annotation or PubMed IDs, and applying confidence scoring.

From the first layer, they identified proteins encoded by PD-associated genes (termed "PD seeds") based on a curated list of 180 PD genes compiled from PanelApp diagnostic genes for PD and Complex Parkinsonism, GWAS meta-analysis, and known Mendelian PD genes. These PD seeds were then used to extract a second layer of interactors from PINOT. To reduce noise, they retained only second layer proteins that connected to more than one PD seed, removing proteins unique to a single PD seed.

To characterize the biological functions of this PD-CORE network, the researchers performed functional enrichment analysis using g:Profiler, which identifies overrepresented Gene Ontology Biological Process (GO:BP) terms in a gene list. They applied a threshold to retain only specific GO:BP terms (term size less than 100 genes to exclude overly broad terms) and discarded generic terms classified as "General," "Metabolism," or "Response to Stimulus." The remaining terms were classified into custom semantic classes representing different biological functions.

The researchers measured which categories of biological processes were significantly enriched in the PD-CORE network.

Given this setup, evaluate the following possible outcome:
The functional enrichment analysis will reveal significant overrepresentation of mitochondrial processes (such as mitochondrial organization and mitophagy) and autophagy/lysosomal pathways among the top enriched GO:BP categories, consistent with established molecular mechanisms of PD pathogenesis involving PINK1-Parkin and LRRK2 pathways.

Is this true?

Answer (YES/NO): NO